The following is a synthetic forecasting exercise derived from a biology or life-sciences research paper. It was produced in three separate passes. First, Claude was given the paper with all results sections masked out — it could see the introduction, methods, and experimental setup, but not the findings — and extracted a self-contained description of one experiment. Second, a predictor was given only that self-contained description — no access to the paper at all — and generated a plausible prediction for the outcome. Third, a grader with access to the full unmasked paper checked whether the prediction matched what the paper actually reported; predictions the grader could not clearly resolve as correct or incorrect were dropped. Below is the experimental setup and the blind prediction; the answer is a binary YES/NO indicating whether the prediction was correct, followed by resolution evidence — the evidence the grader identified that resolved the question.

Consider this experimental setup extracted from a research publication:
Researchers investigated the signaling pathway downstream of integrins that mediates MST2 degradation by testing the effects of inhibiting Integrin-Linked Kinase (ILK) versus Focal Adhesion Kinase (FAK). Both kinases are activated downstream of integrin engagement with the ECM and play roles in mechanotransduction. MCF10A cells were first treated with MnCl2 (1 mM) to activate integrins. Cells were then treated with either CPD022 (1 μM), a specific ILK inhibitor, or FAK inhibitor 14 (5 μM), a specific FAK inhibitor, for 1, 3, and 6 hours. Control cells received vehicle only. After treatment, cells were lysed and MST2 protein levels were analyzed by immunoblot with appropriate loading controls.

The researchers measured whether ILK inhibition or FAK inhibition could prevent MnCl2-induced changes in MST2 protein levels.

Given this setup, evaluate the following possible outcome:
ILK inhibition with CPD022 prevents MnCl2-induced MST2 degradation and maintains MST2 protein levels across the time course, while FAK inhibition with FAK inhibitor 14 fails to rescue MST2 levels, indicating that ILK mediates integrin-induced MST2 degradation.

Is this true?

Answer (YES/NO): YES